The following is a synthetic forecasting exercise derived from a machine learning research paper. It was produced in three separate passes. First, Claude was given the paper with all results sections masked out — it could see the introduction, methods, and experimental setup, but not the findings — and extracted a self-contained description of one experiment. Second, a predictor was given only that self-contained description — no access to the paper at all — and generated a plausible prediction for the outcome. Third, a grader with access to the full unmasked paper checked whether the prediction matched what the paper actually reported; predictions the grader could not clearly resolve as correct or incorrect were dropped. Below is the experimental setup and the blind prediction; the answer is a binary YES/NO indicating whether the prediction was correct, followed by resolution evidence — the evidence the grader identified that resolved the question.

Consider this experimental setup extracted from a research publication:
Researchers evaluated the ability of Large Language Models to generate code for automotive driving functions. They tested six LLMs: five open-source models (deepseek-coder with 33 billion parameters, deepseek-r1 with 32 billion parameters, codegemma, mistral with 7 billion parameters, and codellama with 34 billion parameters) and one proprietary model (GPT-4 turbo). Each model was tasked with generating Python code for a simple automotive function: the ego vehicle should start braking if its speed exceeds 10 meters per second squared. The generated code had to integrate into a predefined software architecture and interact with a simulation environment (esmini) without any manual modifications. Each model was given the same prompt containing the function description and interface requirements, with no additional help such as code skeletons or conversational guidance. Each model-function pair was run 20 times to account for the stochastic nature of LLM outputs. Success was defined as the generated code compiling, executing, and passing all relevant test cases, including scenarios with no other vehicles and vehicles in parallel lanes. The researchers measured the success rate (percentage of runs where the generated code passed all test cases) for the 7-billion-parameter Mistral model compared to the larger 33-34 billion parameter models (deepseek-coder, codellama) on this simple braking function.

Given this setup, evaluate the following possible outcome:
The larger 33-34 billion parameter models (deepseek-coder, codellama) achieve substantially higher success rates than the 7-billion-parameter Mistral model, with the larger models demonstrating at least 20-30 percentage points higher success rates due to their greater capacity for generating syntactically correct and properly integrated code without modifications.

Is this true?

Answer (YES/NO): NO